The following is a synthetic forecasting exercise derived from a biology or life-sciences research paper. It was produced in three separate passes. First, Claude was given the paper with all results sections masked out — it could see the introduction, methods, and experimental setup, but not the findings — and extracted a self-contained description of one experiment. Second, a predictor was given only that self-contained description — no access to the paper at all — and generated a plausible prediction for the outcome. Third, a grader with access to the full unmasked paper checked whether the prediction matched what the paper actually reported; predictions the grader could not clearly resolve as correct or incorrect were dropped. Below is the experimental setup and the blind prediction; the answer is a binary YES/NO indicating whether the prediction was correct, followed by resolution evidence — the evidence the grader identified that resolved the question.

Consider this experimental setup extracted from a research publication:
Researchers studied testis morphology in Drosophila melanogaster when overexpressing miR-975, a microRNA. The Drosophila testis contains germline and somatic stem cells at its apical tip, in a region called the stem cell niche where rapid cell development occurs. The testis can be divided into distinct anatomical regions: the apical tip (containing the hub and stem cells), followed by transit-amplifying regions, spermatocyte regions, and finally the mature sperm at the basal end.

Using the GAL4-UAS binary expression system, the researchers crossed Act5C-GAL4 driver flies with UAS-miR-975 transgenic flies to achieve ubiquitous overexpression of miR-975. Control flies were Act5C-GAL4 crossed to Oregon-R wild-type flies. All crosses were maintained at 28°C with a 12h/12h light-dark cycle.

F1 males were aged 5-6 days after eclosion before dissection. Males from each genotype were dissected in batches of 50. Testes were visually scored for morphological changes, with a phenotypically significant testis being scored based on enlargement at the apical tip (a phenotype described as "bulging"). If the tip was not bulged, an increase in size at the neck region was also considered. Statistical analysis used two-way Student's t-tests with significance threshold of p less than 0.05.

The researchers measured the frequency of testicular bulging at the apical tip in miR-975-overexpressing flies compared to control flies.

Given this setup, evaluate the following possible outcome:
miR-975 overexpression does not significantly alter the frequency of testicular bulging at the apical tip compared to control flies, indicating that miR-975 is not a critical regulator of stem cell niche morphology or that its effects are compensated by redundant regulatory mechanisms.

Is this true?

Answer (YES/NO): NO